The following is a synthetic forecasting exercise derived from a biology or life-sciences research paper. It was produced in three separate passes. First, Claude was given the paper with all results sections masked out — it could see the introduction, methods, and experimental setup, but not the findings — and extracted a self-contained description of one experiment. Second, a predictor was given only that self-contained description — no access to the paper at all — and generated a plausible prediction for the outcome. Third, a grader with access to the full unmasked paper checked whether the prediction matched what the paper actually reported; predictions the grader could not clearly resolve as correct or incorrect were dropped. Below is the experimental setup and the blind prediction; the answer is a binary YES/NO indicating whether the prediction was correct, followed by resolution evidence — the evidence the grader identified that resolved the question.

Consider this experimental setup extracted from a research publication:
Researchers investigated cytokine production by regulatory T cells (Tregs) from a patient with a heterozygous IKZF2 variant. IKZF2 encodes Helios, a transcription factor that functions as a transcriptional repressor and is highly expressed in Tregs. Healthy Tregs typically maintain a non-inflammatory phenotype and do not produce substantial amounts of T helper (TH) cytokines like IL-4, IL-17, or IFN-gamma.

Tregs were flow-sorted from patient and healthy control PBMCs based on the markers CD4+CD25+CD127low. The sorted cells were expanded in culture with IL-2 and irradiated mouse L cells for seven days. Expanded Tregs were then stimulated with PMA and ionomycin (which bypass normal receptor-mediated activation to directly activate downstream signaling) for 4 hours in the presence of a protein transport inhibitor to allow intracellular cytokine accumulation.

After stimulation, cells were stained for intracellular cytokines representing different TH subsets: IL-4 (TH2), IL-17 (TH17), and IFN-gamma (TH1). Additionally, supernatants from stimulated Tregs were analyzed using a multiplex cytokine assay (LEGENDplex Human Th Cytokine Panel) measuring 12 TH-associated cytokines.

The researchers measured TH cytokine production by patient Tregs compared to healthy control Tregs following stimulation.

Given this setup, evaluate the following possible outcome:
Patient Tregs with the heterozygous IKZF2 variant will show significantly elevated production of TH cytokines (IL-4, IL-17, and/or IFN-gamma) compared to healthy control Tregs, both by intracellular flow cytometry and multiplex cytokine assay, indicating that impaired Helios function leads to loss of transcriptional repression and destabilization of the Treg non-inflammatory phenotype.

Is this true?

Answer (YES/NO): YES